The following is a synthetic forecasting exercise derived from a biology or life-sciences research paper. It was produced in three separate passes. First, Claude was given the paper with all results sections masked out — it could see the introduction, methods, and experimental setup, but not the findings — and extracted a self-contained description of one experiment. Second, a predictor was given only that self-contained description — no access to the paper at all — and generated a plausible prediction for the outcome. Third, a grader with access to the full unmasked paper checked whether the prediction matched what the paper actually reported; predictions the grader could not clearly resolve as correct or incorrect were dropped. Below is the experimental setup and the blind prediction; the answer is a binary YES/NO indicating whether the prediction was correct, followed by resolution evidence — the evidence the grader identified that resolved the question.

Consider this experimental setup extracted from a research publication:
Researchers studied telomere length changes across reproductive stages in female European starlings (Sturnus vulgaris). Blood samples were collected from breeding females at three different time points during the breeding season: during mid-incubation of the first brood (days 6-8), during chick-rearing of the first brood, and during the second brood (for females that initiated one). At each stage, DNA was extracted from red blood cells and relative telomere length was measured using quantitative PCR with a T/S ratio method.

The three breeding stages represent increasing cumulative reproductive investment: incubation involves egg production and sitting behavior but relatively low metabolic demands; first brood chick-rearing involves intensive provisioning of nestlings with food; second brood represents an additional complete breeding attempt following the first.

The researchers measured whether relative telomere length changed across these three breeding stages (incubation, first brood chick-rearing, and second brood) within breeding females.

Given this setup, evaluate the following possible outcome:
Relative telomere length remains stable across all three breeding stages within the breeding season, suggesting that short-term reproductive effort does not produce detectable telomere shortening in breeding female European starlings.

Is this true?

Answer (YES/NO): NO